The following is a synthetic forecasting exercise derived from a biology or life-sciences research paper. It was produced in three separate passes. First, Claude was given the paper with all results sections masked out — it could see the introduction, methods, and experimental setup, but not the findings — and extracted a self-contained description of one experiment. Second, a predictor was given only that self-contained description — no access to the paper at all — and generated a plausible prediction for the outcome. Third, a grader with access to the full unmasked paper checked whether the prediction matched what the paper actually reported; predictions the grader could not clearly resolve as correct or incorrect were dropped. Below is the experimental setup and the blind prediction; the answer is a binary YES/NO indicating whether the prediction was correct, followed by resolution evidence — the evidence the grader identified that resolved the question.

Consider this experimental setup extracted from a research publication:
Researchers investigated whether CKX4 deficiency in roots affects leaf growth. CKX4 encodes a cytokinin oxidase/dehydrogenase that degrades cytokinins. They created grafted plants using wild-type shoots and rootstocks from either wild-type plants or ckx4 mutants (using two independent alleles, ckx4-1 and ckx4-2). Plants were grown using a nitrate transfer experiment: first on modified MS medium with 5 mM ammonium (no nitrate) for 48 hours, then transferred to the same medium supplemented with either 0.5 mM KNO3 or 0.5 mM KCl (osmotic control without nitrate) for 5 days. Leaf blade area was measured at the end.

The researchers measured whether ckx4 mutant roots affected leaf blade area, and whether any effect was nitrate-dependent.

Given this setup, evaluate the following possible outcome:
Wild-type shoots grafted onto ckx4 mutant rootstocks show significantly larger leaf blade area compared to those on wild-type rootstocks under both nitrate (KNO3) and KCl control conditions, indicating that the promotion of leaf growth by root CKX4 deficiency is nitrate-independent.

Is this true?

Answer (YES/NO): NO